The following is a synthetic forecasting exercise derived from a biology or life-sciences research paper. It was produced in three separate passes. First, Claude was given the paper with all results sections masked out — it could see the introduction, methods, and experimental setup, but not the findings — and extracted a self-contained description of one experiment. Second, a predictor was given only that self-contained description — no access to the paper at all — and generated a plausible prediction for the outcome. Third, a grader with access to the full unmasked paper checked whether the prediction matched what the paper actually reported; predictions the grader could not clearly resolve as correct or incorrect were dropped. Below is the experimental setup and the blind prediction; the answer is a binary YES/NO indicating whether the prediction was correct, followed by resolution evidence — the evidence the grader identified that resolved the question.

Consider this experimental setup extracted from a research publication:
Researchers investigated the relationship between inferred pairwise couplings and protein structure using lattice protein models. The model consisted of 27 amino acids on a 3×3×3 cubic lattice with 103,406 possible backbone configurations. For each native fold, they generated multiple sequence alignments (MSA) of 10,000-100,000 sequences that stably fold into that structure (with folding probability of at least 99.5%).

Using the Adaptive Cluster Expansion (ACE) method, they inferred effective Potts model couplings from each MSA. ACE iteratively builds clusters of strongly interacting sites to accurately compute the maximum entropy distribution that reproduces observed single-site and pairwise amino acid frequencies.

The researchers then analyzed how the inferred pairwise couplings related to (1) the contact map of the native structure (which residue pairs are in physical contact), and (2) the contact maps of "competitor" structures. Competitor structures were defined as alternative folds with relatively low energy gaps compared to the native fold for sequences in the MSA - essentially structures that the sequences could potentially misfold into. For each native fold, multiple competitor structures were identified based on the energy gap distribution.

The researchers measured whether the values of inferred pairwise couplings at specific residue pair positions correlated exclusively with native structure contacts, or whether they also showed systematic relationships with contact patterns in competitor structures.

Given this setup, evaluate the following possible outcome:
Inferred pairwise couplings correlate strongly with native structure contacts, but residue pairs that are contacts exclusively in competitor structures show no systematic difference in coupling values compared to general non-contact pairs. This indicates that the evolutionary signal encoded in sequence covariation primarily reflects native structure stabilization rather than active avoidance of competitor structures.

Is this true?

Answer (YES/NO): NO